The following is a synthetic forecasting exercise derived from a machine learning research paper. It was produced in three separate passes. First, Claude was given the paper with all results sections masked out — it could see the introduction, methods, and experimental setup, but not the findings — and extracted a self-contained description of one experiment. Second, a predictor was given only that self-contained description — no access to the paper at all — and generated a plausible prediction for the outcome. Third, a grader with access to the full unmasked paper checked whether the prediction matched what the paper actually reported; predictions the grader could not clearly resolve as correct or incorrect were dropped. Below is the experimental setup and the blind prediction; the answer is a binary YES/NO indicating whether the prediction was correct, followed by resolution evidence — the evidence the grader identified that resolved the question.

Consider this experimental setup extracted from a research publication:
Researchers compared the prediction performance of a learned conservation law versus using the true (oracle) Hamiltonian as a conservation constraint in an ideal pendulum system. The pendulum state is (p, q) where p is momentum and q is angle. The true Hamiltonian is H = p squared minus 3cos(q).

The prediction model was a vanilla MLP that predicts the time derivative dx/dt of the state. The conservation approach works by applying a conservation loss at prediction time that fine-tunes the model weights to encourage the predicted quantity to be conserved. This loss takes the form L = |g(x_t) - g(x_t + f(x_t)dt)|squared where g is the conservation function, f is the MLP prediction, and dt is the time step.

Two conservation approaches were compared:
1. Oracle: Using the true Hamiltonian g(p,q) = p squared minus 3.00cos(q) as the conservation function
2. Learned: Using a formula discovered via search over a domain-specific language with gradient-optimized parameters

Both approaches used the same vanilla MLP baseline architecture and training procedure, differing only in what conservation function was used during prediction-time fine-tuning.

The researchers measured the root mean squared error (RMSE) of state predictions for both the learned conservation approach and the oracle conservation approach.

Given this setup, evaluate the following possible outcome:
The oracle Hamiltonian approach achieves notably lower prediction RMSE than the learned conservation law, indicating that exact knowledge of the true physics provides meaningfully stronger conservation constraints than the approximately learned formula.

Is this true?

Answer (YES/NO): NO